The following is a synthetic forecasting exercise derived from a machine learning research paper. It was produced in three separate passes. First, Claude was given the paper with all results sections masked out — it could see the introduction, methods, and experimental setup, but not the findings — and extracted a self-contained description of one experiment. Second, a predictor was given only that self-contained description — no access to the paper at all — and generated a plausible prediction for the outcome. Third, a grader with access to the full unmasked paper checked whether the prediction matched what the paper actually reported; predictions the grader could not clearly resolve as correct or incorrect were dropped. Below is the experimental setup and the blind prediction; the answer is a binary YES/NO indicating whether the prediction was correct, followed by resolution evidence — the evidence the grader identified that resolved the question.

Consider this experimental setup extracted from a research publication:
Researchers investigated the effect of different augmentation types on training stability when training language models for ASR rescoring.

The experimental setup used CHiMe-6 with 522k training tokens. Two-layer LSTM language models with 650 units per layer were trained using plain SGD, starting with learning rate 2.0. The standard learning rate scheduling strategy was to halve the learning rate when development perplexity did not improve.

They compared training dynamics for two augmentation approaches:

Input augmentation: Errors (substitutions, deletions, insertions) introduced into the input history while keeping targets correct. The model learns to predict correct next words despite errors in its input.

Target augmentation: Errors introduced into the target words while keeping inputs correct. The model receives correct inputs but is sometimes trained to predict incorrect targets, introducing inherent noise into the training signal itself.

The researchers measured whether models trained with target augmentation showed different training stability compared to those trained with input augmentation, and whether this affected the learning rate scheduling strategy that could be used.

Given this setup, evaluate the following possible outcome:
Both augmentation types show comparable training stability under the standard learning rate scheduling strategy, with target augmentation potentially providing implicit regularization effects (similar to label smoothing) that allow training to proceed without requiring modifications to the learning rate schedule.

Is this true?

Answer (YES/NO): NO